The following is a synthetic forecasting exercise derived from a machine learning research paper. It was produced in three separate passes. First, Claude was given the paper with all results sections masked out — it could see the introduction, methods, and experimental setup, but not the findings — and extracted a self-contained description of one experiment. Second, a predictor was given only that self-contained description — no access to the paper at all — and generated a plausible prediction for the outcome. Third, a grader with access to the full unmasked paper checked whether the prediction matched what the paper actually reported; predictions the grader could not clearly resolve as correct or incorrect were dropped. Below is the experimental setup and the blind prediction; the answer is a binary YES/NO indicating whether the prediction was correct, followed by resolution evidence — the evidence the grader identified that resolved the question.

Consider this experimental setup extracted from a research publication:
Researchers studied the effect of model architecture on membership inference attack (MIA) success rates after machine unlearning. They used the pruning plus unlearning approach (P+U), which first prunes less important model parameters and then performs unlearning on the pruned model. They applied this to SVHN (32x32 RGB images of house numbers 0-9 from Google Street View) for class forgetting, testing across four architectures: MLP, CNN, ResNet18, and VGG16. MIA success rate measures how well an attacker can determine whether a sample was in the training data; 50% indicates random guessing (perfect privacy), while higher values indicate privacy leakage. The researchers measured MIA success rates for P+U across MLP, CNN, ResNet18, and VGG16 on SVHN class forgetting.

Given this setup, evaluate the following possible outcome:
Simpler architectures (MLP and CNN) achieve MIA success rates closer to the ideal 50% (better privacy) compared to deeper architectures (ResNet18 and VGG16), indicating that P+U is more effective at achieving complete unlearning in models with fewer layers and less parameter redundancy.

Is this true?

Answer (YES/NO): NO